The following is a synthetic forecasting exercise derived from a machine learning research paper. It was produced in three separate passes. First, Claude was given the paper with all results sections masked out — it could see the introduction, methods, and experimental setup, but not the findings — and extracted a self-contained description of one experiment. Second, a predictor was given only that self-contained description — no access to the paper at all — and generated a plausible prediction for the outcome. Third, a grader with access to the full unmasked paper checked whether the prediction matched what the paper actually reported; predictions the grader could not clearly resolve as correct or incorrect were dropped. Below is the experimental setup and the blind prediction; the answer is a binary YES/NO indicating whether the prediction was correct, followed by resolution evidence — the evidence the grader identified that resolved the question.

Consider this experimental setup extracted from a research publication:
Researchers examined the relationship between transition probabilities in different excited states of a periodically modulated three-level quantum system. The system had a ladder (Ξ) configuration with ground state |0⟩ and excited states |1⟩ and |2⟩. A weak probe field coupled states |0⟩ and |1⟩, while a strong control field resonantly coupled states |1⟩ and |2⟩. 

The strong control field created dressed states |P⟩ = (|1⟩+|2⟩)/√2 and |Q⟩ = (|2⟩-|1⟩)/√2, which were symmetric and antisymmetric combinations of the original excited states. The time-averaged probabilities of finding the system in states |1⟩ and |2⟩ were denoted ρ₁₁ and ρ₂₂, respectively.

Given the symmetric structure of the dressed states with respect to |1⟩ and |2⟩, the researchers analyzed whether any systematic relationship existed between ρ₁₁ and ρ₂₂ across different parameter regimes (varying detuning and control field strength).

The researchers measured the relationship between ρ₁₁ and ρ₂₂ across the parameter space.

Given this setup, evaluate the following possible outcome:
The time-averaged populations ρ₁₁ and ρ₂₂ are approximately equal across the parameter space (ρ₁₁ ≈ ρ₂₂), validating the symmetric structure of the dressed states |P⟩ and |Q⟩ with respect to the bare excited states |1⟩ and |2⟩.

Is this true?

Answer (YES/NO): YES